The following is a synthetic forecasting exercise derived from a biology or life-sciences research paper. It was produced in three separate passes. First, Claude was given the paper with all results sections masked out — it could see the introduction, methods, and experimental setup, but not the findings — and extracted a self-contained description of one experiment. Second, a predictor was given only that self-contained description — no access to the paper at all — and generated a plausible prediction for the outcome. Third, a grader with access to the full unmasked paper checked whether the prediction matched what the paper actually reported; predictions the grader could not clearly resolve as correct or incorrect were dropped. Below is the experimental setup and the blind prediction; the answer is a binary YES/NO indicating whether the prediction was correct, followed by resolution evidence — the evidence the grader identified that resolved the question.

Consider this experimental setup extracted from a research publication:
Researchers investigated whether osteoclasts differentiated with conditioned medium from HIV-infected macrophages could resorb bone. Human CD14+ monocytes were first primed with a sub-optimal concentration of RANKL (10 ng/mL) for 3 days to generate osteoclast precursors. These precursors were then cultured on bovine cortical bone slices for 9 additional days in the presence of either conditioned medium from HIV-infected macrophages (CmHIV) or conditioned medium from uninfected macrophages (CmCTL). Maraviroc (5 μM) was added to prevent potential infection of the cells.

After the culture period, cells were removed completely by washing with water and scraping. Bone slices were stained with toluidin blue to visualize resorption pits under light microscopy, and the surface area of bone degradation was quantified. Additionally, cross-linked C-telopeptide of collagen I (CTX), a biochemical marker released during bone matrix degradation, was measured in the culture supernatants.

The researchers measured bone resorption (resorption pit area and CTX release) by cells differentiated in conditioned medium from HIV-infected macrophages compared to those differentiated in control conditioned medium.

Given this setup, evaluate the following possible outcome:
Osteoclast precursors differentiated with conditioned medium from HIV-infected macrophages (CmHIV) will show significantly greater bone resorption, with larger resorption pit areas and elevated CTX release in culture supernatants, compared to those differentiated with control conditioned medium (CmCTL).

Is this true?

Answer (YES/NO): NO